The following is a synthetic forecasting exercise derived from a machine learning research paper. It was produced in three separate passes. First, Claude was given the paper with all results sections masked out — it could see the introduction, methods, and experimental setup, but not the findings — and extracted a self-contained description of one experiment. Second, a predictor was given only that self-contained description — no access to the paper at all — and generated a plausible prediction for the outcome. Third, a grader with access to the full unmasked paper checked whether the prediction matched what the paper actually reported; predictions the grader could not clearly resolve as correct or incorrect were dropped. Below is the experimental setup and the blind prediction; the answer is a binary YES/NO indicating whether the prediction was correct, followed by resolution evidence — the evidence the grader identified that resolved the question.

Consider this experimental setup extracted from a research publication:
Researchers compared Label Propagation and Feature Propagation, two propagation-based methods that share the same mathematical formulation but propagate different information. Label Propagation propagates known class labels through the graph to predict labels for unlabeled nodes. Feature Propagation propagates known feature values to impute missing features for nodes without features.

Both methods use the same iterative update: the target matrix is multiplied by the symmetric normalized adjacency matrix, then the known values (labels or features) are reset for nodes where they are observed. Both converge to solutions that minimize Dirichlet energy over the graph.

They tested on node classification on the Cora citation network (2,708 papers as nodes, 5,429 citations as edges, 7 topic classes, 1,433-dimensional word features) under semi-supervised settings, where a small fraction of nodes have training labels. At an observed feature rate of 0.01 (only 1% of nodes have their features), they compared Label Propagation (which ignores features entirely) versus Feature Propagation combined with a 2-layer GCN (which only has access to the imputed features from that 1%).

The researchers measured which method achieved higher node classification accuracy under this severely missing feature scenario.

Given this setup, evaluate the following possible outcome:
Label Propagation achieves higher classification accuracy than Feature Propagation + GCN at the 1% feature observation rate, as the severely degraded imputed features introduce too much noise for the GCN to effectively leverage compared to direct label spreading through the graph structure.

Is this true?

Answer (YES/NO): YES